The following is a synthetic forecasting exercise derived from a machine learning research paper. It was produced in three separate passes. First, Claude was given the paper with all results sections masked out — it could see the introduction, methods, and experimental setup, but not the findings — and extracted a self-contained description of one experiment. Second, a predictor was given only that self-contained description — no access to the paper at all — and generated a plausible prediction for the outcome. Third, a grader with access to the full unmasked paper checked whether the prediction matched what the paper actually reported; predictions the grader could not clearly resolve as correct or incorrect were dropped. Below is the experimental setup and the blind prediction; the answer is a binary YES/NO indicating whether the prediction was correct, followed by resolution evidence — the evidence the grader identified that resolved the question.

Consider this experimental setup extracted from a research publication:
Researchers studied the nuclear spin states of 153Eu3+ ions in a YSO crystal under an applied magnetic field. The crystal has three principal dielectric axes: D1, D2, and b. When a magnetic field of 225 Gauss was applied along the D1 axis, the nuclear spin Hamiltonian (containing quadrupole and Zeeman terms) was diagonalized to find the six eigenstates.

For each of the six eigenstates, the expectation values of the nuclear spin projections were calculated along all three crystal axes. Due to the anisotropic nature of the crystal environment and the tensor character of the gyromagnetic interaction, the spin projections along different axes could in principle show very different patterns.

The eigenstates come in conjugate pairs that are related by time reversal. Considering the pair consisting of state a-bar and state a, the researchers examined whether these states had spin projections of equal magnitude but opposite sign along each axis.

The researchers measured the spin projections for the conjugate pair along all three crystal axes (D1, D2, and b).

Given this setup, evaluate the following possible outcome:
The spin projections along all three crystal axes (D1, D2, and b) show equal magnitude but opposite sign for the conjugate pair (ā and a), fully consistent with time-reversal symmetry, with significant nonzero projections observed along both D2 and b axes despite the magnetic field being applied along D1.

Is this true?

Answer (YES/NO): YES